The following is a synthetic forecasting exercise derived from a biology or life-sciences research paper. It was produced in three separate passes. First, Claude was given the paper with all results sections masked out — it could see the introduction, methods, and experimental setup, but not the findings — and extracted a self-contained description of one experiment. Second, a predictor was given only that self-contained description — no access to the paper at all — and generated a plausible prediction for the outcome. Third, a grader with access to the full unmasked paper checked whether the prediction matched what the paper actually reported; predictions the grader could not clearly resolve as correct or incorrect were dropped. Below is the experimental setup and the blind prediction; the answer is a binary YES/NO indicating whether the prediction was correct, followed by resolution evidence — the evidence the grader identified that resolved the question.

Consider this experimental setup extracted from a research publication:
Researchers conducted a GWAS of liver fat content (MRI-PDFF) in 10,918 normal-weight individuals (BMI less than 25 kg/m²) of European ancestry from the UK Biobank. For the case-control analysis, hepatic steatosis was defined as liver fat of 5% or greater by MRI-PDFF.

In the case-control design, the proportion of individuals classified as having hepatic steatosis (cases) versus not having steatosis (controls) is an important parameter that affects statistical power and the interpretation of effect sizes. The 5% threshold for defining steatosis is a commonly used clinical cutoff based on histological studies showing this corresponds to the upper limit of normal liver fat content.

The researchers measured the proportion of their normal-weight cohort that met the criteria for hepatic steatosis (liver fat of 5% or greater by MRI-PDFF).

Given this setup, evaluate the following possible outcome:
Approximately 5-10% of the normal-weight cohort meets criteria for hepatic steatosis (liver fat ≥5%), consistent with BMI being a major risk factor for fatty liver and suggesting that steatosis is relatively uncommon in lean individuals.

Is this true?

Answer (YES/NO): YES